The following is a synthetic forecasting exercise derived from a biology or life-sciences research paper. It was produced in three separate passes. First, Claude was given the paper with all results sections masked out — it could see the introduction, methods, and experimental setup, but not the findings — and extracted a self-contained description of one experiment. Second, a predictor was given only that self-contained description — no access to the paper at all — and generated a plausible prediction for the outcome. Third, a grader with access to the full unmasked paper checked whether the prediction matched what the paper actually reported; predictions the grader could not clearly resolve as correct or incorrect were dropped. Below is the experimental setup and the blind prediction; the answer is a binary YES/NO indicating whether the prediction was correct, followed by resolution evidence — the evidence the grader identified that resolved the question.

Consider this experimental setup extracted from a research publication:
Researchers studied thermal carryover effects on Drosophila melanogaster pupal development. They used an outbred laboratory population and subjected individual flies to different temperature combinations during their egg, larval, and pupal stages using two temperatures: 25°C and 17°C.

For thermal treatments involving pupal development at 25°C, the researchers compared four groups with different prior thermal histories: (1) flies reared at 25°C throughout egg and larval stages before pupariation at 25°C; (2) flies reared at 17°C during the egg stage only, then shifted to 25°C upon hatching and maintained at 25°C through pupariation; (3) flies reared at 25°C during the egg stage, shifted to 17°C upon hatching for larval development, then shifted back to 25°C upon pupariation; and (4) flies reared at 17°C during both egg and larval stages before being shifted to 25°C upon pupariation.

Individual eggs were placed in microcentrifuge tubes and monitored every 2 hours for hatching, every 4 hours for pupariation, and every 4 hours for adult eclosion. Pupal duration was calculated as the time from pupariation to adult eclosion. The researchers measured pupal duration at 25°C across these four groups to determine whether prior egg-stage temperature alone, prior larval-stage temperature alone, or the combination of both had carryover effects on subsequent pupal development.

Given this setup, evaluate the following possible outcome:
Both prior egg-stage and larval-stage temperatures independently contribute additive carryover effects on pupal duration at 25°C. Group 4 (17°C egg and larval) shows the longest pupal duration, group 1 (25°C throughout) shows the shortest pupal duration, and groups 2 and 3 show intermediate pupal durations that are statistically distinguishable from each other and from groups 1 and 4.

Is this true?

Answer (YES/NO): NO